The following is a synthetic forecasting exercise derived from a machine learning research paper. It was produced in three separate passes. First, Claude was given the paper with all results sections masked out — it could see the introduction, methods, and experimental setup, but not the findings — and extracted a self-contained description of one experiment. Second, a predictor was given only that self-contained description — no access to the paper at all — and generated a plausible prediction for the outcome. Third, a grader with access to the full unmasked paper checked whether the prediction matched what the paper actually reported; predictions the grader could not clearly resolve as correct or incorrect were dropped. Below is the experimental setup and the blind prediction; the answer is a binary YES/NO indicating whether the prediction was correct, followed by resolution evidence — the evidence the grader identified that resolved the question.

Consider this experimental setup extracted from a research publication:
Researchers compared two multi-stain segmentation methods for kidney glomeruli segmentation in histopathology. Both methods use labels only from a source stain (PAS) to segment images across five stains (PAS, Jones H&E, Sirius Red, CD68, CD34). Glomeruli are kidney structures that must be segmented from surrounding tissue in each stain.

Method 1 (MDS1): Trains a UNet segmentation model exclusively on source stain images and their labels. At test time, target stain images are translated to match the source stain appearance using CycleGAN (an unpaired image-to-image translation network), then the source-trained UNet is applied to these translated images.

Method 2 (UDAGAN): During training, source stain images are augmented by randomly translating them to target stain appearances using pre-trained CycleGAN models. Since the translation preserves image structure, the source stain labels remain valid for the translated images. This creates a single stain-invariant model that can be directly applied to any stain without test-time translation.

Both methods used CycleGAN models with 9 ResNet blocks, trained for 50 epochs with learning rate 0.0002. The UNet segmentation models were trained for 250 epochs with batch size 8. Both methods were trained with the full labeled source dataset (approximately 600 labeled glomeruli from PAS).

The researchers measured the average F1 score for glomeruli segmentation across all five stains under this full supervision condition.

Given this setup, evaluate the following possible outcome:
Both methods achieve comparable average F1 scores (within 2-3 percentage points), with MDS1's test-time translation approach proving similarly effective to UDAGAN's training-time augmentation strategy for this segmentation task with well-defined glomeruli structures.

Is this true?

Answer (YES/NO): NO